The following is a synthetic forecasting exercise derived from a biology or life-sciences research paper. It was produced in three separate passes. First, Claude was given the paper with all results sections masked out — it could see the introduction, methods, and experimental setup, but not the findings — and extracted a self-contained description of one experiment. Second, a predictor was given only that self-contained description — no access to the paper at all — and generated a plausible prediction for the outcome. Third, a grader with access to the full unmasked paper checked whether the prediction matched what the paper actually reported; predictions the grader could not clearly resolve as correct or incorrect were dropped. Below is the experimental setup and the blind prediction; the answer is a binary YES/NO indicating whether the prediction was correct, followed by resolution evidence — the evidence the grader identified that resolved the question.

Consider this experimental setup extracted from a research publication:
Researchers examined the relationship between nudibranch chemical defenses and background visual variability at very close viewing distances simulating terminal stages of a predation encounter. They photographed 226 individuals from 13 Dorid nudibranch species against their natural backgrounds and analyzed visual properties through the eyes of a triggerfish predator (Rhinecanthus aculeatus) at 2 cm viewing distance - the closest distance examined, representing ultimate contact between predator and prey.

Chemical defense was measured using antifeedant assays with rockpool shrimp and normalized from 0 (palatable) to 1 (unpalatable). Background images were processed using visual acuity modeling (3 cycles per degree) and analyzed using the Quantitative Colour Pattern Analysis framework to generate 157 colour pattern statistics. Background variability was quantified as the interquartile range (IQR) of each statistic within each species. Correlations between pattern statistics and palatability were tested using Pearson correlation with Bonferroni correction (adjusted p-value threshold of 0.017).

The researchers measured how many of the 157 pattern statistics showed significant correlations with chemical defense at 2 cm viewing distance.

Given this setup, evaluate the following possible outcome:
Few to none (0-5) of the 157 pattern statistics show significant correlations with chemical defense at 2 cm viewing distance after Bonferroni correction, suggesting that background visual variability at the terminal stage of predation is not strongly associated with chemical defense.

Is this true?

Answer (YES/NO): YES